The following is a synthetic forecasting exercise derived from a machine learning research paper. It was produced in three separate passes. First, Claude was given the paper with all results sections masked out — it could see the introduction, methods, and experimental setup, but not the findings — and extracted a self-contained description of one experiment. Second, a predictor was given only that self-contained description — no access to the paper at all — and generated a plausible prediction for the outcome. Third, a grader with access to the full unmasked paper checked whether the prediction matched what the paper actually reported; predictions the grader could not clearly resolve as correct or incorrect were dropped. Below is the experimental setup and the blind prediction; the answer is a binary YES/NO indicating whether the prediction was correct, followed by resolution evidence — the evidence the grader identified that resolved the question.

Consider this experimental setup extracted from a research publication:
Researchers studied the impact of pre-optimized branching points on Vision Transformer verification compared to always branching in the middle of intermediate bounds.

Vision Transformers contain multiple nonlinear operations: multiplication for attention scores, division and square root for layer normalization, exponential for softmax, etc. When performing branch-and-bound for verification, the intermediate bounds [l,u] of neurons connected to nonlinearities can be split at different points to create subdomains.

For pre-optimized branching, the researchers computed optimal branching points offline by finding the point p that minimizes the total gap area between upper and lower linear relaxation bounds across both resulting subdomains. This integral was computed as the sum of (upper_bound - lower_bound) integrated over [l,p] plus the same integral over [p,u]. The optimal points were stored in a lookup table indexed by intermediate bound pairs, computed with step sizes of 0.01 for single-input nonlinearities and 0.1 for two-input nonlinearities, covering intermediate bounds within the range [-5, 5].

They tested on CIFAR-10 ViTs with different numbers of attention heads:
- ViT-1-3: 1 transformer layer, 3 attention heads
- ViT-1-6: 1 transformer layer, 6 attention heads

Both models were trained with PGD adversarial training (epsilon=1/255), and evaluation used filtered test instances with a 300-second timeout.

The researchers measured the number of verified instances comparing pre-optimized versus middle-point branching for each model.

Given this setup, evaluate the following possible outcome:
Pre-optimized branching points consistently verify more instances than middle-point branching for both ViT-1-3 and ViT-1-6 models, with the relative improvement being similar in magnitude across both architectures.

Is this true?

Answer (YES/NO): YES